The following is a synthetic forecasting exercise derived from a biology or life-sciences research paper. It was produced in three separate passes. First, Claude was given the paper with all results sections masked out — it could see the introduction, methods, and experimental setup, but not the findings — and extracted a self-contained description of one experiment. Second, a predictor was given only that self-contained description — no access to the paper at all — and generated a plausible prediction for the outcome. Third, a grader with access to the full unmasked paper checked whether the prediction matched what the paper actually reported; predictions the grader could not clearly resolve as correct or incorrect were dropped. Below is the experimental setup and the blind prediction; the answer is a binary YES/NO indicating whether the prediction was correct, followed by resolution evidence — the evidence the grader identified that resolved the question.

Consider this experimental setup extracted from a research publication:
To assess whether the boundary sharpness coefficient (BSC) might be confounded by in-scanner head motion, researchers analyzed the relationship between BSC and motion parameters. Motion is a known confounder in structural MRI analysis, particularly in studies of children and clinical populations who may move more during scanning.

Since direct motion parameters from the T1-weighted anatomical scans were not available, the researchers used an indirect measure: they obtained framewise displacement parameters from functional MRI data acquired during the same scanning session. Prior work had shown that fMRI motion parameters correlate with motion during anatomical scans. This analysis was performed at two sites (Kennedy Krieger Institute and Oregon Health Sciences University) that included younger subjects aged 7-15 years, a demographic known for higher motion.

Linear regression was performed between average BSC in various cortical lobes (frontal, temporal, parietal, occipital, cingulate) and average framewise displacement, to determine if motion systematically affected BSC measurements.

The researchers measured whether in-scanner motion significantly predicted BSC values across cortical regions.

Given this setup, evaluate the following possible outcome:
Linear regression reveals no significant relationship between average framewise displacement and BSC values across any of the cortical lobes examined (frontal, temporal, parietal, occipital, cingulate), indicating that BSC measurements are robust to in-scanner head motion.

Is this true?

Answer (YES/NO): YES